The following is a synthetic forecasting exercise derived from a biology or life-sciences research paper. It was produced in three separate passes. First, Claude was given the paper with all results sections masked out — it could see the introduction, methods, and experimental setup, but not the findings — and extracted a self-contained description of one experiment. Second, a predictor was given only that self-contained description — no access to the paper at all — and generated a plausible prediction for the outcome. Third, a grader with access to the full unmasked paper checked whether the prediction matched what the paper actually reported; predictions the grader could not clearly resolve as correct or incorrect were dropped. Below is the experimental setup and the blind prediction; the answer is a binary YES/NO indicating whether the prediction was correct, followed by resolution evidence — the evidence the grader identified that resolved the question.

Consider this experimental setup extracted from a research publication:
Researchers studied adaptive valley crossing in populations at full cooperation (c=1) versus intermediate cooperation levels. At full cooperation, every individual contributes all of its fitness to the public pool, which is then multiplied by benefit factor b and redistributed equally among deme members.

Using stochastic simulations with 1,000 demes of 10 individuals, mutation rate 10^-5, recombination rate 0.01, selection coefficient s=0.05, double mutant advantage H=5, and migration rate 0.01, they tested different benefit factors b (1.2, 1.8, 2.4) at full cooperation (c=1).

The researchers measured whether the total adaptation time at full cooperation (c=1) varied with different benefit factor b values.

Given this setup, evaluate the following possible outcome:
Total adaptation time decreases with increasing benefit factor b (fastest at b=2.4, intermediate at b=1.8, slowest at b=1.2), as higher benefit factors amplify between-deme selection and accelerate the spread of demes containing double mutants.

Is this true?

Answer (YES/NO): NO